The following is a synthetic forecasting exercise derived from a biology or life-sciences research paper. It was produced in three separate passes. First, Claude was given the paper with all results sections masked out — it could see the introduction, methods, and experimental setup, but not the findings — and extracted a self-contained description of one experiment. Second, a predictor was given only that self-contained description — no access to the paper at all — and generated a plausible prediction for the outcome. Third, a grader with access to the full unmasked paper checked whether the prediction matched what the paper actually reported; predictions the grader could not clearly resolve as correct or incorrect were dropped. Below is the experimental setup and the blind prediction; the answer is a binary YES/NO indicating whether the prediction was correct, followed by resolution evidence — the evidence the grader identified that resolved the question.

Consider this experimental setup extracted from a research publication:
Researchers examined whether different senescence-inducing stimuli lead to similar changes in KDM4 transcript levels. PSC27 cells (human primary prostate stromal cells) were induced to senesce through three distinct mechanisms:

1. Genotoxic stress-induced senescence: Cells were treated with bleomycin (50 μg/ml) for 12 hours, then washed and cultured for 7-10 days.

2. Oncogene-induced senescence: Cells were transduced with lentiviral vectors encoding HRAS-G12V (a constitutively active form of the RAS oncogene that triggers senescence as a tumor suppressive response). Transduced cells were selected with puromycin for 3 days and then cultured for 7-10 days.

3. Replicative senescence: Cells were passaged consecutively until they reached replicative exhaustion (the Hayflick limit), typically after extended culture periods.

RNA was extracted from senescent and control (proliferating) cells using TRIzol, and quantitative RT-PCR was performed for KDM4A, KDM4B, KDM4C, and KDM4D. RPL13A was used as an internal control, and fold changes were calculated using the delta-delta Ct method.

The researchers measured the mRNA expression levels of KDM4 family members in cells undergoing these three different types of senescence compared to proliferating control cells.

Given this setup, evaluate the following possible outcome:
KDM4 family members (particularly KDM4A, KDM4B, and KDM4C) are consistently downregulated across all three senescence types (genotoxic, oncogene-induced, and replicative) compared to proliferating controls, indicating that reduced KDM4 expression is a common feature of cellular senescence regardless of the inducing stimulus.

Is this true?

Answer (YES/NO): NO